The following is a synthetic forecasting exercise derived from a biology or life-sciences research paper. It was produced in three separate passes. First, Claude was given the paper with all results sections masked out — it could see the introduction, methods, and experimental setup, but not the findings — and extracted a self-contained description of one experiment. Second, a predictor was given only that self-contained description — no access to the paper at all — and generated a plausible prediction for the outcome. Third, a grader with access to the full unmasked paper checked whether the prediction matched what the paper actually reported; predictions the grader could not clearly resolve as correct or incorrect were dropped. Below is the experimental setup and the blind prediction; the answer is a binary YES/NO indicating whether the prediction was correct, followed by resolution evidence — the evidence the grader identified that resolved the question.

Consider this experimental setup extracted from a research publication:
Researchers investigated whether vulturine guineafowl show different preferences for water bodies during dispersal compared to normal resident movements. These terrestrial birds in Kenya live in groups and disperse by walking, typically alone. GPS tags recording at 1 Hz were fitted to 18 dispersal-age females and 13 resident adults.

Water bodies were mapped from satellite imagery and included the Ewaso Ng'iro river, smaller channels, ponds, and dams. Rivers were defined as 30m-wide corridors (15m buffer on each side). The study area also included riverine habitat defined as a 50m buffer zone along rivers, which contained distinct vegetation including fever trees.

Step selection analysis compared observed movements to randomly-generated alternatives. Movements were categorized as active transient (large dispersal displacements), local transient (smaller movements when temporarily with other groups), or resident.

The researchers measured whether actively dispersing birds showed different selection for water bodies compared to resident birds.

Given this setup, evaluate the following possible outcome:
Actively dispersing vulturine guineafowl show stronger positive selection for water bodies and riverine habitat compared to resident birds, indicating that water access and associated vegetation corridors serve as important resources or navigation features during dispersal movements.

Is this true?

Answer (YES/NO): NO